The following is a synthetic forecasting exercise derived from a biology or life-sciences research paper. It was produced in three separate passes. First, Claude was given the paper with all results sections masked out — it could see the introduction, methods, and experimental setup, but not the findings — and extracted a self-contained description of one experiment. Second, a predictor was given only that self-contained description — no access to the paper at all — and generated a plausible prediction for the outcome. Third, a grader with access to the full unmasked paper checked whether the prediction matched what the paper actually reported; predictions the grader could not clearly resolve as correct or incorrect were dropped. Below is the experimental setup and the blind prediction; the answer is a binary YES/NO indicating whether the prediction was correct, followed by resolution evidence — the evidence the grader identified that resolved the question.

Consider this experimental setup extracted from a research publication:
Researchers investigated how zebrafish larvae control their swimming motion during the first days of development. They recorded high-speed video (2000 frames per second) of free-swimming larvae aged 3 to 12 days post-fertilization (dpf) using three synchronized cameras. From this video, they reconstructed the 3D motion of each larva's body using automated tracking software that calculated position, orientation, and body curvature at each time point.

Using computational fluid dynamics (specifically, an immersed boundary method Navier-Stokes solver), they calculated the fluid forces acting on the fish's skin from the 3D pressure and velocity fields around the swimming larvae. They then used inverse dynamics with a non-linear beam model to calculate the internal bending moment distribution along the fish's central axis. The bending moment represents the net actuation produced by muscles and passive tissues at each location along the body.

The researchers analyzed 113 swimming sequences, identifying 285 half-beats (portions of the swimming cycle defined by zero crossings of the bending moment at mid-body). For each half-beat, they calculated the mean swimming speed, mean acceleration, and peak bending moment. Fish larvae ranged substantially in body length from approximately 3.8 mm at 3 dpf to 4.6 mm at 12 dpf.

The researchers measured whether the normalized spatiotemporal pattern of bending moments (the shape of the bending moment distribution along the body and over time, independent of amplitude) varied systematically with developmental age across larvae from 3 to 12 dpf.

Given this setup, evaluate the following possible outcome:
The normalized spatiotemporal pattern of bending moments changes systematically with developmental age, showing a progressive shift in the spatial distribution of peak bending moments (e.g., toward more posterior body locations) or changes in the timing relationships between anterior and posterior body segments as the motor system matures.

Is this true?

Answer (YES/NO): NO